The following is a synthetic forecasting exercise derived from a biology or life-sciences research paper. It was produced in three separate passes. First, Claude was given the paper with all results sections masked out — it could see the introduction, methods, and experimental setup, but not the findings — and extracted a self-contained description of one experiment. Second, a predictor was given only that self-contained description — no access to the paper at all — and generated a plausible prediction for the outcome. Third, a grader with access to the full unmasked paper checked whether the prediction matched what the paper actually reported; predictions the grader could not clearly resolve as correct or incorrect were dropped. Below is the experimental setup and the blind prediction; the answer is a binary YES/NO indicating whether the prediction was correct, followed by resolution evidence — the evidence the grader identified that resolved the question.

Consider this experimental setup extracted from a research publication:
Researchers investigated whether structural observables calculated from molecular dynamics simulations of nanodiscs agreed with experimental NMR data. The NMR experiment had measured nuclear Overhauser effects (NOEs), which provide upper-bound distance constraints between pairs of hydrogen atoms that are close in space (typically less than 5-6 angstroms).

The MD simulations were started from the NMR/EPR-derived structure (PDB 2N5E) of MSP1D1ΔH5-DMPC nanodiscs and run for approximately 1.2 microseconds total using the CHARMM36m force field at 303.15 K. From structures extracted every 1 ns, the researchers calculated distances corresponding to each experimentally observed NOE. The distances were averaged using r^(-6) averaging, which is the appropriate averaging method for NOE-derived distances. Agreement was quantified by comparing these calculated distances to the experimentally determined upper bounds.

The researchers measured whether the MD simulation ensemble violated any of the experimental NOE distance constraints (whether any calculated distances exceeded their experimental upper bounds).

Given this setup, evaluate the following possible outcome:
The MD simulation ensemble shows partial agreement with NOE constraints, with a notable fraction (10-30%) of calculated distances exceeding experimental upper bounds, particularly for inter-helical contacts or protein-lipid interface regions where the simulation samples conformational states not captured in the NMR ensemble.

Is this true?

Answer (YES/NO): NO